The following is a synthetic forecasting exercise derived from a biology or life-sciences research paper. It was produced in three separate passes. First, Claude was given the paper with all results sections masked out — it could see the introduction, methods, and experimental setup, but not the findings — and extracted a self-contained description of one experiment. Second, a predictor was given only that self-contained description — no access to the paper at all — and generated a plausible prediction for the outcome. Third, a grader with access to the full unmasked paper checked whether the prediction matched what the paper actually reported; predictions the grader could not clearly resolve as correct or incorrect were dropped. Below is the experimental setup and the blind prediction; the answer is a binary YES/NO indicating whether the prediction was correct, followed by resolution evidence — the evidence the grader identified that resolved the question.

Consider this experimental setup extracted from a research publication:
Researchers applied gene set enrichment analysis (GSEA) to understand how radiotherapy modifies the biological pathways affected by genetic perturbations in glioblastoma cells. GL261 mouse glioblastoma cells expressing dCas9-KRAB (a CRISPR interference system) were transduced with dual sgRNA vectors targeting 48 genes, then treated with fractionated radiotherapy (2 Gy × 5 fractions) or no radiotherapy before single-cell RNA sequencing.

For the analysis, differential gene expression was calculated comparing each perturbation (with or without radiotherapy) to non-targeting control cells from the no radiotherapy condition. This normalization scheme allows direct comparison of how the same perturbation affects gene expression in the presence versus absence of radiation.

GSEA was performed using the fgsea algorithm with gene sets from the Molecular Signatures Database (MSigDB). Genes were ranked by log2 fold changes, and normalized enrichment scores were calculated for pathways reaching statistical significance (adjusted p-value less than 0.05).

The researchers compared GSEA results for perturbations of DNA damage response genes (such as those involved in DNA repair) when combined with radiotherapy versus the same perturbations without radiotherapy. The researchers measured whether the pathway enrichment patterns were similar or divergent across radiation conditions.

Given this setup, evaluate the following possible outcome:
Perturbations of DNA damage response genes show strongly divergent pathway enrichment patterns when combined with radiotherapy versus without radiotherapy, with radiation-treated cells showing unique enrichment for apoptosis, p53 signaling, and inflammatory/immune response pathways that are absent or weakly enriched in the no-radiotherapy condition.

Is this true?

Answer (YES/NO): NO